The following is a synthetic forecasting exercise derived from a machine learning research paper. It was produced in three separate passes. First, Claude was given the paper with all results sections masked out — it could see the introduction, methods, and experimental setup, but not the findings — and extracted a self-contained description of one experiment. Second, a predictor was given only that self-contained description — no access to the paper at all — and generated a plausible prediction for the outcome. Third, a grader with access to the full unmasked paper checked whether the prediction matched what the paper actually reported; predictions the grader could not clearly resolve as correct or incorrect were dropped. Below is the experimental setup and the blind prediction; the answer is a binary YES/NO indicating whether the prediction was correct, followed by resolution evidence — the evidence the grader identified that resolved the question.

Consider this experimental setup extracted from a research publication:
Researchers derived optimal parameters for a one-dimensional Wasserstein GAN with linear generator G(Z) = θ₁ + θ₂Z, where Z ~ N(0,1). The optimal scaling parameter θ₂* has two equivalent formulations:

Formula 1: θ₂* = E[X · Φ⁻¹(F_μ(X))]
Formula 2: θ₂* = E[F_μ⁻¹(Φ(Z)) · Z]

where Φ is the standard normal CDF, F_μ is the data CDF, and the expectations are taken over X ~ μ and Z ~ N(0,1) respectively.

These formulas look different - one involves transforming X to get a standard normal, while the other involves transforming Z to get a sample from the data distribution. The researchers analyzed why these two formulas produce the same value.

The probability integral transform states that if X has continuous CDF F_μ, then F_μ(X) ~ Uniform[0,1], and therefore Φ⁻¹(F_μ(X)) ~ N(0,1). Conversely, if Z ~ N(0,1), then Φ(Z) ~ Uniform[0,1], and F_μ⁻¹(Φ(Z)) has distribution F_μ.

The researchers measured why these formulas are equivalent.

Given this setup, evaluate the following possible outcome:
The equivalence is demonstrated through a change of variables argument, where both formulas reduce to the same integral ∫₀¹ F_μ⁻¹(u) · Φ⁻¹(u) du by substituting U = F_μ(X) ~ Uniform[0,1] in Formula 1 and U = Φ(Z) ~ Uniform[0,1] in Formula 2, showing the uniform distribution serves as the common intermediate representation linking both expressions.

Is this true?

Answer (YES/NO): NO